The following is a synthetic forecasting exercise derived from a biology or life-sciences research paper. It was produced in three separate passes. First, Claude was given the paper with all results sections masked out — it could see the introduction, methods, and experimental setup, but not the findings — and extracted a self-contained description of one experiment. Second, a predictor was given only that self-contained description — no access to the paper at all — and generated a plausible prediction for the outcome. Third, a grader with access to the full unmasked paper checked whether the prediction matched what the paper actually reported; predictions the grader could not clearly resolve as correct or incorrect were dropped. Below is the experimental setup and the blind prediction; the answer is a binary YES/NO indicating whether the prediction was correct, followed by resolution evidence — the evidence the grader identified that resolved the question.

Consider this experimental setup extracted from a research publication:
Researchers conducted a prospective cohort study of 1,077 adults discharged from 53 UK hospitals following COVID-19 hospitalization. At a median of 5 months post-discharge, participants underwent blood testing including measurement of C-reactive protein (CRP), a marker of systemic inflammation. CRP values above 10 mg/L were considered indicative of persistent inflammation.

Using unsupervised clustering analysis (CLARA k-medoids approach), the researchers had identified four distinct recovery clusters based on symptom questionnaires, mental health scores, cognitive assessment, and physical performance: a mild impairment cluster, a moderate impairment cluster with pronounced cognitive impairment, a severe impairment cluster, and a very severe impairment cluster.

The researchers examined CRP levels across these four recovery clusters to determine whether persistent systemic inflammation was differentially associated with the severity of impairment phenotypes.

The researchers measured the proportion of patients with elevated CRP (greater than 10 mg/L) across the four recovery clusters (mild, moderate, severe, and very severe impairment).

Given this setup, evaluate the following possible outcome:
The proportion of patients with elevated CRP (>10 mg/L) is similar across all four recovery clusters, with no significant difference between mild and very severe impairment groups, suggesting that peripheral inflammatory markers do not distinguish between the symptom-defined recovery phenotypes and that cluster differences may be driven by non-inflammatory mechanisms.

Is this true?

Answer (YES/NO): NO